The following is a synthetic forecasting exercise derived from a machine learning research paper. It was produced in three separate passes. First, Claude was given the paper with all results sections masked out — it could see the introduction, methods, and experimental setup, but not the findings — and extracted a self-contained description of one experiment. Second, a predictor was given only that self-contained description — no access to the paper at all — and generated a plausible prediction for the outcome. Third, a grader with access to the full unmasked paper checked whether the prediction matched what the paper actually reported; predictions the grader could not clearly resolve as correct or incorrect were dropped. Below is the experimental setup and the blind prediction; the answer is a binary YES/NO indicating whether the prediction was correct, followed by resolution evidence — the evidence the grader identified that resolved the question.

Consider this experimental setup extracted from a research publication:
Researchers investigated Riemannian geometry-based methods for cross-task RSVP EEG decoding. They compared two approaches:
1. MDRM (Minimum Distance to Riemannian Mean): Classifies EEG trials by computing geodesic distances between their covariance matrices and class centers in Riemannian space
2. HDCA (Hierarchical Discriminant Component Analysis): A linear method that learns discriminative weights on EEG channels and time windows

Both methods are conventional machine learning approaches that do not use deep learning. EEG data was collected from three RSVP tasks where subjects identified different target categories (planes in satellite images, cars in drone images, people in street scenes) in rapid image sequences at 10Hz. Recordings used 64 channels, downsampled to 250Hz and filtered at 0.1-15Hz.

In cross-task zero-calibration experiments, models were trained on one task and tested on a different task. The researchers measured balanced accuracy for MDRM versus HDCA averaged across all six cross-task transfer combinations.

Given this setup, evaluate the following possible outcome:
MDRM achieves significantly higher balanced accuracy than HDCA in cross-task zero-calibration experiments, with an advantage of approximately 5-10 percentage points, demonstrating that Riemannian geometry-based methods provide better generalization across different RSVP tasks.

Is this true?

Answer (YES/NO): NO